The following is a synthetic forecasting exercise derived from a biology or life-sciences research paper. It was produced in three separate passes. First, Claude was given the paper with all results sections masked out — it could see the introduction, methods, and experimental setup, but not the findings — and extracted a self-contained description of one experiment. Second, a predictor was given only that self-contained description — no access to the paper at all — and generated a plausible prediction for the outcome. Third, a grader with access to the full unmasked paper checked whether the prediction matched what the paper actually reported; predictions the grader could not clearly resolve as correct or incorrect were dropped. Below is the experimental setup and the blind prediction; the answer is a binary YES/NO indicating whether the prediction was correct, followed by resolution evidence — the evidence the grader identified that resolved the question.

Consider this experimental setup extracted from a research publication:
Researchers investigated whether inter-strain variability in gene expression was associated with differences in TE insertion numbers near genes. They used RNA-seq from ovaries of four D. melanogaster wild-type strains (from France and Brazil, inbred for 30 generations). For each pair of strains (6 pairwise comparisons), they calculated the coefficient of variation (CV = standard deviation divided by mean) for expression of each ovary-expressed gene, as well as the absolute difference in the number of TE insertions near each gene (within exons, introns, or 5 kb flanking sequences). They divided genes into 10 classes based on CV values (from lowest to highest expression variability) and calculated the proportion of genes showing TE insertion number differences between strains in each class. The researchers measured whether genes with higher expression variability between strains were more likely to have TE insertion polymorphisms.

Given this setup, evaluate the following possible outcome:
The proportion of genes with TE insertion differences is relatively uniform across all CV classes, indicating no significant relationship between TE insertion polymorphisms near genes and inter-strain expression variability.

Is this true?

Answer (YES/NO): NO